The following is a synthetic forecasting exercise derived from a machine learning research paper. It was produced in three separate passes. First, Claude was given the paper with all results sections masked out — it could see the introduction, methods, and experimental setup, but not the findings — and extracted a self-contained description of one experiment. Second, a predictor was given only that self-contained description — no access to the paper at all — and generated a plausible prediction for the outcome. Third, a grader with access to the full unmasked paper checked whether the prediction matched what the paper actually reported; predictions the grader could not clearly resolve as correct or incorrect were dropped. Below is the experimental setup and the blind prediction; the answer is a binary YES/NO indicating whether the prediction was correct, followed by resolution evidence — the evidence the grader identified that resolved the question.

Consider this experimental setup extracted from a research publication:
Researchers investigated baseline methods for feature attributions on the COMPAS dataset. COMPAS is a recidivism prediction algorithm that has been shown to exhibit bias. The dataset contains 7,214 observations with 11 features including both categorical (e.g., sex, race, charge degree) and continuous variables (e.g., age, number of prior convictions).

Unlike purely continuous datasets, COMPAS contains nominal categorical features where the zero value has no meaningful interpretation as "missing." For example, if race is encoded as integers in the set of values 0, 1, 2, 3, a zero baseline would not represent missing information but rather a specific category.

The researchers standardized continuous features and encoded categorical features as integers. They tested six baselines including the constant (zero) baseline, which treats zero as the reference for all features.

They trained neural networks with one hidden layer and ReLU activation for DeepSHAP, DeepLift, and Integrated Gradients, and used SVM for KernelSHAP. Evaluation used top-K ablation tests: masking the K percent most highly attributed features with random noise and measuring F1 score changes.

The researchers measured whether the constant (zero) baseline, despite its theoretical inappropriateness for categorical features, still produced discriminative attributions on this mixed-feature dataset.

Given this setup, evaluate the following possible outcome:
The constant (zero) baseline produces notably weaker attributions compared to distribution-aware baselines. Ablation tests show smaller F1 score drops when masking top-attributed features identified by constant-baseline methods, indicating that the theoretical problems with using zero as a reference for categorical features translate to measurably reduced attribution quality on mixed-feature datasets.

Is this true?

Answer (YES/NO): NO